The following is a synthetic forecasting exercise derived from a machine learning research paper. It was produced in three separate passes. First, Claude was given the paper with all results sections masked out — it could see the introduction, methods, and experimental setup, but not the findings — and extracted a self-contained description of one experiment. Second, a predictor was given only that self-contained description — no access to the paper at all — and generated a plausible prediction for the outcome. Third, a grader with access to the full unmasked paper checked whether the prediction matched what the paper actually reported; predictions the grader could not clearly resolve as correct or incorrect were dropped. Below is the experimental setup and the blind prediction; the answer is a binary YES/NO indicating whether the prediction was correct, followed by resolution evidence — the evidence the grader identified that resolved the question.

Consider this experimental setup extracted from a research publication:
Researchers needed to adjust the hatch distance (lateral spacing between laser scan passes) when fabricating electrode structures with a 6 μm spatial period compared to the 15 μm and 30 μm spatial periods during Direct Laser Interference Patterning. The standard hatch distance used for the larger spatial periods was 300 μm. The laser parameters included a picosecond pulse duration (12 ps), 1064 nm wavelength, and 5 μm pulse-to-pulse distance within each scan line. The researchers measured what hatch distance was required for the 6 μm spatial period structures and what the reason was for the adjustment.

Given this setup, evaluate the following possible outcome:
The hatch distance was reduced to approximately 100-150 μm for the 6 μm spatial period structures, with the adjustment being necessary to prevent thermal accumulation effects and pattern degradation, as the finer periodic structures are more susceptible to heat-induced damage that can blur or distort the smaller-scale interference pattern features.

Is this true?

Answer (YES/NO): NO